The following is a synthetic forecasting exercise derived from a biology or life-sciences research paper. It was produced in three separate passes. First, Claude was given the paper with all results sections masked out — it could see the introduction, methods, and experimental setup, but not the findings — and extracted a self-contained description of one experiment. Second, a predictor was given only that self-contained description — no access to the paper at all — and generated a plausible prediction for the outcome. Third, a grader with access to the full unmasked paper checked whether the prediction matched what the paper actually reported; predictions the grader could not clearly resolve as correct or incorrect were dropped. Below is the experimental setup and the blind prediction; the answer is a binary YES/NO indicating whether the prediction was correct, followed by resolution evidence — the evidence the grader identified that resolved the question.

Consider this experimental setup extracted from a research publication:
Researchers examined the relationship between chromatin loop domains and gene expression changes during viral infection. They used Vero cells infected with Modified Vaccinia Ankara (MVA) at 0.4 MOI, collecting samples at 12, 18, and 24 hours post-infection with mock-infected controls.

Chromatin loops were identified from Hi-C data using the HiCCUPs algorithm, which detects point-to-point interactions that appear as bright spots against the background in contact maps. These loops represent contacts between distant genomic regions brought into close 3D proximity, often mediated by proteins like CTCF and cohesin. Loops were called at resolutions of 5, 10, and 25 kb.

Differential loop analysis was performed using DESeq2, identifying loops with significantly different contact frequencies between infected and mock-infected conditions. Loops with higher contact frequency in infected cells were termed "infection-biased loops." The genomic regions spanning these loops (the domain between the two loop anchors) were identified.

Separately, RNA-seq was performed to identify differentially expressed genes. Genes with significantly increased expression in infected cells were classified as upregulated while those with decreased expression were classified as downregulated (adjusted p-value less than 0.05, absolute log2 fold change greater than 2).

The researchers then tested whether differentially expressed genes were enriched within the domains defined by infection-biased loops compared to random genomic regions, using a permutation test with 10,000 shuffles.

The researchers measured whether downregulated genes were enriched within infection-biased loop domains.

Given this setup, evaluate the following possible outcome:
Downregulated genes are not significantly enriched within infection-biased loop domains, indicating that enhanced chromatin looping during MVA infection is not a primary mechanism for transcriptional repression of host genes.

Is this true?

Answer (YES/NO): NO